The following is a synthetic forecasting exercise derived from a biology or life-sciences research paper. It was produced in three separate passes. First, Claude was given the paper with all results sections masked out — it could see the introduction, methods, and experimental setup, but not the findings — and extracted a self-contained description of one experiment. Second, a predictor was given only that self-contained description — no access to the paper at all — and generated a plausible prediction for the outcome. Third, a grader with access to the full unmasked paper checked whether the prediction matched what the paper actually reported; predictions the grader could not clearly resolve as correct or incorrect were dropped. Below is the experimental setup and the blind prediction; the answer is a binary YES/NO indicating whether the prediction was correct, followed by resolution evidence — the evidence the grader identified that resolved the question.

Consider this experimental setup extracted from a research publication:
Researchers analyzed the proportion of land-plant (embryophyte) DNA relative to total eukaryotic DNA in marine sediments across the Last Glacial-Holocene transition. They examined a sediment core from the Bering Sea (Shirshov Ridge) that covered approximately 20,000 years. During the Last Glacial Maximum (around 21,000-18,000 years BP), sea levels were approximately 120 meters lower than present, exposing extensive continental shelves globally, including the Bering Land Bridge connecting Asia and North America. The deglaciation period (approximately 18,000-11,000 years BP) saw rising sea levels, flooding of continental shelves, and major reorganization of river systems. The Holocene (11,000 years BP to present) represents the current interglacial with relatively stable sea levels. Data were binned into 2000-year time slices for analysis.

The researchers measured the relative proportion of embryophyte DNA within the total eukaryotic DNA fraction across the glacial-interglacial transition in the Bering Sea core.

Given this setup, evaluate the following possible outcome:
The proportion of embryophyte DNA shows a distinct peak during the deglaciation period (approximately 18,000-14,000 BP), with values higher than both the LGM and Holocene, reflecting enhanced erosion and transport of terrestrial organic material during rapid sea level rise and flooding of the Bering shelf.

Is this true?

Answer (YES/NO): NO